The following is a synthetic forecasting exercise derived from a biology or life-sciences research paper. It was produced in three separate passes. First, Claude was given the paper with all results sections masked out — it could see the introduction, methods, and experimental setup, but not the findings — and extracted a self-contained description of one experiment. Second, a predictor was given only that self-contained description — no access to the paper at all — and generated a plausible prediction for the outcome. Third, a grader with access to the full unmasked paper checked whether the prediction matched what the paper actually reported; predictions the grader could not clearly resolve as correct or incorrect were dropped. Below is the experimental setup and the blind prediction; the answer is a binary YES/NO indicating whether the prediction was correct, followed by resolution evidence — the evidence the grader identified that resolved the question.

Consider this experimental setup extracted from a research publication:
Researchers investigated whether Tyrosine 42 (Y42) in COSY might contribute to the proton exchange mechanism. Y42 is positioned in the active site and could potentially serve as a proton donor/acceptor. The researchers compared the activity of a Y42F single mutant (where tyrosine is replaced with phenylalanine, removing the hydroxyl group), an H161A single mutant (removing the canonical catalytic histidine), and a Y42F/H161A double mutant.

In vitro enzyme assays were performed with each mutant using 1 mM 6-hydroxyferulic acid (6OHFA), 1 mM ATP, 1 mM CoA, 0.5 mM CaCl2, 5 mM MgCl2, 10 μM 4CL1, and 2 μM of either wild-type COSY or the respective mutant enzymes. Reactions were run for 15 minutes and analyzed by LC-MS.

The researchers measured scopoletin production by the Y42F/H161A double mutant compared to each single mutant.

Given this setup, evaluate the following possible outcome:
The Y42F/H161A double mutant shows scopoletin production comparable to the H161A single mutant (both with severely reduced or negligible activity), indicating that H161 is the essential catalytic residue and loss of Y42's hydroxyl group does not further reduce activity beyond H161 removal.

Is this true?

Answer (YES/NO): NO